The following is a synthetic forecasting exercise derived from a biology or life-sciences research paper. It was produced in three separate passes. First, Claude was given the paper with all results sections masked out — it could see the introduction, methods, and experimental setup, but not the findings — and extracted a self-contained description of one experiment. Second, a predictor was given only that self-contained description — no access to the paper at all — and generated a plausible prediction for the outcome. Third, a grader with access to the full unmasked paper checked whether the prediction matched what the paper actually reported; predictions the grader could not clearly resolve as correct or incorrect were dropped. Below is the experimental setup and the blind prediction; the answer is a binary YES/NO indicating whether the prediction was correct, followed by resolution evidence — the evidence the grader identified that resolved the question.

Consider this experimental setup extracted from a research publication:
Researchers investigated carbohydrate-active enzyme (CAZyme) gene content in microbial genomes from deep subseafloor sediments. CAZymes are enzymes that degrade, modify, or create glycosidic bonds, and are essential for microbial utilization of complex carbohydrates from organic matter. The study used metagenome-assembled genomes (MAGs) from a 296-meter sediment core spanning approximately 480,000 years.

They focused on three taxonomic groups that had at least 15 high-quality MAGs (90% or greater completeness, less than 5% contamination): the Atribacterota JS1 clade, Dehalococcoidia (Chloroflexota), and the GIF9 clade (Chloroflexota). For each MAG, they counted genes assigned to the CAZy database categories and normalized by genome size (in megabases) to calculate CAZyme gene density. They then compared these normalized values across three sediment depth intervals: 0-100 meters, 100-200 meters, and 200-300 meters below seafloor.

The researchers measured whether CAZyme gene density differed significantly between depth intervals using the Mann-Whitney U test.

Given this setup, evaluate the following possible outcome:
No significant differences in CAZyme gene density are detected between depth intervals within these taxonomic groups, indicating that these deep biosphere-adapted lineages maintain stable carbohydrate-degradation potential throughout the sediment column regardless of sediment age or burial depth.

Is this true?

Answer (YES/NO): NO